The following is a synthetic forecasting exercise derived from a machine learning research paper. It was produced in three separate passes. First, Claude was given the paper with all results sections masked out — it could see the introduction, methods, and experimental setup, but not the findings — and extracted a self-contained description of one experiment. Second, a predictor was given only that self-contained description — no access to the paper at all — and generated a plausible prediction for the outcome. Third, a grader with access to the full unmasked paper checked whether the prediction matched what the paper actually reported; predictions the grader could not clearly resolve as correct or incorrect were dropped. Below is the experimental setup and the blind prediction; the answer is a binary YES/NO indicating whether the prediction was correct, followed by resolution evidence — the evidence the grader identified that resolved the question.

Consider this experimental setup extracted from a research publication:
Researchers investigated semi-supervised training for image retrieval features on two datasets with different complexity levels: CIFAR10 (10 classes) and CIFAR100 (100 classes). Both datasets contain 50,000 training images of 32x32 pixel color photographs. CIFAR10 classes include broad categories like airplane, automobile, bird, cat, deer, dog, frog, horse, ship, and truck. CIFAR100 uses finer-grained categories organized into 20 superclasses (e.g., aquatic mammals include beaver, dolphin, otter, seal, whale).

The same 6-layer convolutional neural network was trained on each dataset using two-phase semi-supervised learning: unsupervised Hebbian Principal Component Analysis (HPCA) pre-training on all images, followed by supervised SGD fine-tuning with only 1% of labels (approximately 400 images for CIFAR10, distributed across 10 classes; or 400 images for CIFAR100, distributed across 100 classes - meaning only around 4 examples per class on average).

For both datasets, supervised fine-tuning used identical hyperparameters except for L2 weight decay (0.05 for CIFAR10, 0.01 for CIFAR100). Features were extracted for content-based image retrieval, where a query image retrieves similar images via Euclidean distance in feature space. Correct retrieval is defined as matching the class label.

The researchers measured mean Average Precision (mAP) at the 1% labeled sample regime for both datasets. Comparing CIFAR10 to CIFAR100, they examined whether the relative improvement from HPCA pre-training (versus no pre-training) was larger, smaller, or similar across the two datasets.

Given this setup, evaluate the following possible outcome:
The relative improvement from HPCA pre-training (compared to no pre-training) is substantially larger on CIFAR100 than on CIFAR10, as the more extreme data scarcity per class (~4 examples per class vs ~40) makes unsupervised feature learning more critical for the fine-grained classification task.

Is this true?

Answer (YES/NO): NO